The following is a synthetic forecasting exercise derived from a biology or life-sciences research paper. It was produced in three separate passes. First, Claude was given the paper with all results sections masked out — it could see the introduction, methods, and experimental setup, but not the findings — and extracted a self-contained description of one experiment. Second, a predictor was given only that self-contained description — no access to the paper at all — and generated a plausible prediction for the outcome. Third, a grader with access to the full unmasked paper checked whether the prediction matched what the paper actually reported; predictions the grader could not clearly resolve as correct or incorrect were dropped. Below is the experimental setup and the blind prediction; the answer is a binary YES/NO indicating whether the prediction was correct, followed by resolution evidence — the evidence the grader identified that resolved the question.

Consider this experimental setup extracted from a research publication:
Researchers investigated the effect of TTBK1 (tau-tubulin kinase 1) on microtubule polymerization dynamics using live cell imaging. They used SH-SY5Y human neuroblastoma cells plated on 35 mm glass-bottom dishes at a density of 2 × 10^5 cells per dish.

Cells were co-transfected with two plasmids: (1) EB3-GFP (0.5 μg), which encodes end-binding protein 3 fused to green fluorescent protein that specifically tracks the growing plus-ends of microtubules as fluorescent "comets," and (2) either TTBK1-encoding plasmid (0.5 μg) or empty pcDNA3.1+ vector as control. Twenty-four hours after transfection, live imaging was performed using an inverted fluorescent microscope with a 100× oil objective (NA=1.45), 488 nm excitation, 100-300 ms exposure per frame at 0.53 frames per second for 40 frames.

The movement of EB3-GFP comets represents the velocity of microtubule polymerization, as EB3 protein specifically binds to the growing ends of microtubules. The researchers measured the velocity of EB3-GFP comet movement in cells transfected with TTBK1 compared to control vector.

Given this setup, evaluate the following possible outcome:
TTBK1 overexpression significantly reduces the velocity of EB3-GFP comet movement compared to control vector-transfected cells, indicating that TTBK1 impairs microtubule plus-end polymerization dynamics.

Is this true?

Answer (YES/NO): YES